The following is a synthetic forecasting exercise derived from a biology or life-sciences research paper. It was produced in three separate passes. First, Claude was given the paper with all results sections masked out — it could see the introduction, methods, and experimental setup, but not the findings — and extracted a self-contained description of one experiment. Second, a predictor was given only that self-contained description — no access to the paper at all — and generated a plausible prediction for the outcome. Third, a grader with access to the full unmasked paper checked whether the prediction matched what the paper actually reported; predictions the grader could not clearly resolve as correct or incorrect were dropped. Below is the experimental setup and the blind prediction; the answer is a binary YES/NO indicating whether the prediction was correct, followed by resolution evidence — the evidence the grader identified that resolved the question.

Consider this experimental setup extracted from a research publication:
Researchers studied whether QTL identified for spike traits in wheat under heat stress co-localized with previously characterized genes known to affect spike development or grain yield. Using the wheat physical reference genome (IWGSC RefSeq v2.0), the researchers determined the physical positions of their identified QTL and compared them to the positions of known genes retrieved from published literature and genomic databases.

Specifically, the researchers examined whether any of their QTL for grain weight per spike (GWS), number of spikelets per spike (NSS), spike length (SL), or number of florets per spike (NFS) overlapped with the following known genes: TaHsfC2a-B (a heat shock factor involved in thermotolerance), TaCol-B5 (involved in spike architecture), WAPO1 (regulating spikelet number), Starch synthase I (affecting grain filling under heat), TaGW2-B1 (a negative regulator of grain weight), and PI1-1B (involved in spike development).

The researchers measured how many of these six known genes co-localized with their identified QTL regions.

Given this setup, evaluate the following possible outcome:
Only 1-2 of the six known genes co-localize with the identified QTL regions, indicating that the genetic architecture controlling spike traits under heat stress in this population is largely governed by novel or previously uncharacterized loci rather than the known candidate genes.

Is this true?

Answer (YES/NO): NO